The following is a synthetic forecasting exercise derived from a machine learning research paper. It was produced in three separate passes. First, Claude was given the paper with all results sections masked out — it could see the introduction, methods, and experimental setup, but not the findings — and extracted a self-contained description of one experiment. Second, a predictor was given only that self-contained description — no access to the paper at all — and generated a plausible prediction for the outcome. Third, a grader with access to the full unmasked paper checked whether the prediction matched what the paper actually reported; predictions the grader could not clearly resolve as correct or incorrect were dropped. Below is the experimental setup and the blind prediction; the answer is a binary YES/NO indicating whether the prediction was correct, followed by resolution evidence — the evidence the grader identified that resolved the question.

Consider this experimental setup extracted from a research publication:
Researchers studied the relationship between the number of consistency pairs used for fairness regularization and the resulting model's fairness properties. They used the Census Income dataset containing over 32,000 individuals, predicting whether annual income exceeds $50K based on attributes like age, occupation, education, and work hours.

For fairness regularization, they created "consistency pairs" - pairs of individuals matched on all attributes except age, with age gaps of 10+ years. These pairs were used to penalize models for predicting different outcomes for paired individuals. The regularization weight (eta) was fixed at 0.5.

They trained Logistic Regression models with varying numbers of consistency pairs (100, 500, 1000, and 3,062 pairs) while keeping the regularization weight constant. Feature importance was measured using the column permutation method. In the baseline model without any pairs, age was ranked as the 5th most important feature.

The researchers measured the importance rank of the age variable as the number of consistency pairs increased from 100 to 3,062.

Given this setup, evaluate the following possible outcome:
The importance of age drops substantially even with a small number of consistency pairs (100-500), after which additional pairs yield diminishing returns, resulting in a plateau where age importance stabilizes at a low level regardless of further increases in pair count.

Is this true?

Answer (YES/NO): NO